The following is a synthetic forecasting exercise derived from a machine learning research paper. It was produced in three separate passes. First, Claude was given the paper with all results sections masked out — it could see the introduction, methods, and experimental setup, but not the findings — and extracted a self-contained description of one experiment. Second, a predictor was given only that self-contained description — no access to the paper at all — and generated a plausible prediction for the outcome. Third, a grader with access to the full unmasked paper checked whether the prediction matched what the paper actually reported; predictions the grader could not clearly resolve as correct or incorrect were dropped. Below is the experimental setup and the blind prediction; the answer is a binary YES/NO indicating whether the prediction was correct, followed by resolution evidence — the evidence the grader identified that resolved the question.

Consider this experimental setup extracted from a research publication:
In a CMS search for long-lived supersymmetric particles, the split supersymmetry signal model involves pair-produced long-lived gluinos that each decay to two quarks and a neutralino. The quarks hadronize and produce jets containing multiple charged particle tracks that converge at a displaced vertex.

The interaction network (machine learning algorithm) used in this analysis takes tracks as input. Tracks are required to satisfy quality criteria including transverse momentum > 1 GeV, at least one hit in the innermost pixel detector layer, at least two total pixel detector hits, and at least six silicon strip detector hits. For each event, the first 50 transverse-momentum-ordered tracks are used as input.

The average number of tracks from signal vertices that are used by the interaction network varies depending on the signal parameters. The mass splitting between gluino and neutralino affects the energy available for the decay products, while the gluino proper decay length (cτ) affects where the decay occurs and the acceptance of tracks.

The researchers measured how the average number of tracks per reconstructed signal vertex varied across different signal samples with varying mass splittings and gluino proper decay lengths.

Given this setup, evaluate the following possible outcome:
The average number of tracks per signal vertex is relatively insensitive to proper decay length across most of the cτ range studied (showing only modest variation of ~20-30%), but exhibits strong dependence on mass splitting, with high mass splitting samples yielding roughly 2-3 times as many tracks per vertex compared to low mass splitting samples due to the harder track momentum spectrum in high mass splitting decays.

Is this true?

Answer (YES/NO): NO